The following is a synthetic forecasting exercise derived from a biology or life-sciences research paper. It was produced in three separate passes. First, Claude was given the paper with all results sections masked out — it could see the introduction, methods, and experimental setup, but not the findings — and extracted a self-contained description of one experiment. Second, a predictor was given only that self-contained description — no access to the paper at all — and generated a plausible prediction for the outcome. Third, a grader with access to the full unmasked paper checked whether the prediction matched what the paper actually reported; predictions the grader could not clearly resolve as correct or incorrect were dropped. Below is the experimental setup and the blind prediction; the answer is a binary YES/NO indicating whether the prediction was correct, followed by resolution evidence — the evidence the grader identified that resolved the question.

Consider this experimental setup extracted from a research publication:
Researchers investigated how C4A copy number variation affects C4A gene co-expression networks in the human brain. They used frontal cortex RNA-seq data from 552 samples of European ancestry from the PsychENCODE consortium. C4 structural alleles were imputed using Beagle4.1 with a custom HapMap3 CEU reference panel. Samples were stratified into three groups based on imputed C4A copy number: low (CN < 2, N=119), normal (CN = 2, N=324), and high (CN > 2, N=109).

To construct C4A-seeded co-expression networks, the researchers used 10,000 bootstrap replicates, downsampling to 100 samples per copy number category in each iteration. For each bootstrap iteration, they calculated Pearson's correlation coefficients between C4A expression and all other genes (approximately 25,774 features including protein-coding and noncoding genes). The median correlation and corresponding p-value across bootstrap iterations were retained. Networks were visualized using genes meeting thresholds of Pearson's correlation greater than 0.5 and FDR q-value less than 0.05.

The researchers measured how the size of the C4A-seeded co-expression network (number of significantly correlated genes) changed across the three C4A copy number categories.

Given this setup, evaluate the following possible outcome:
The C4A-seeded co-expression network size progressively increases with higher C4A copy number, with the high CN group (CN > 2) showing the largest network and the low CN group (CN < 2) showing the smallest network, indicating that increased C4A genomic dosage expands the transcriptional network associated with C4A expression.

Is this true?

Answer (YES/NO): YES